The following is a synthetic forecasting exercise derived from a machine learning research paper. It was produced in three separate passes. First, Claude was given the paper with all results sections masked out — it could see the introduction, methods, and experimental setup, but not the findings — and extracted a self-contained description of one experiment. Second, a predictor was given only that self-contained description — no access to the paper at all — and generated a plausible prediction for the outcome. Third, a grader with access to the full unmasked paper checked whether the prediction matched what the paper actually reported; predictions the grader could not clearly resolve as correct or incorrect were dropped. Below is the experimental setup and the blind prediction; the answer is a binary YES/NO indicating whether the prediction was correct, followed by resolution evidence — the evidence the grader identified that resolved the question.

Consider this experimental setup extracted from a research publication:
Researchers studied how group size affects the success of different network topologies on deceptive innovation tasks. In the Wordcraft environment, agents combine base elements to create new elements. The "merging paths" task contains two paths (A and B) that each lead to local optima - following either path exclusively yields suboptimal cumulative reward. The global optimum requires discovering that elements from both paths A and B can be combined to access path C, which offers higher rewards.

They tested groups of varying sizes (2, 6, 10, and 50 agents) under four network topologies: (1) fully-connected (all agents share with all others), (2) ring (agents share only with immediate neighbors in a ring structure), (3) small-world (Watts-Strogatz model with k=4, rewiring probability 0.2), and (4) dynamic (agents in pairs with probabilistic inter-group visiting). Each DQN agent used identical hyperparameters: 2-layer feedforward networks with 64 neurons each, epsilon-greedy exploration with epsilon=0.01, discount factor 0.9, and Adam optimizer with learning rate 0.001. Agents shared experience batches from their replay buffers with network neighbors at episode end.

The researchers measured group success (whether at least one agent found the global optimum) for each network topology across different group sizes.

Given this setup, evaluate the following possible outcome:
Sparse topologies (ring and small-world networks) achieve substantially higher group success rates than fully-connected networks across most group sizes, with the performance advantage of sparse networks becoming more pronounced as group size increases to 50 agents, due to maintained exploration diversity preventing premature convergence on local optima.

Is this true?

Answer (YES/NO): YES